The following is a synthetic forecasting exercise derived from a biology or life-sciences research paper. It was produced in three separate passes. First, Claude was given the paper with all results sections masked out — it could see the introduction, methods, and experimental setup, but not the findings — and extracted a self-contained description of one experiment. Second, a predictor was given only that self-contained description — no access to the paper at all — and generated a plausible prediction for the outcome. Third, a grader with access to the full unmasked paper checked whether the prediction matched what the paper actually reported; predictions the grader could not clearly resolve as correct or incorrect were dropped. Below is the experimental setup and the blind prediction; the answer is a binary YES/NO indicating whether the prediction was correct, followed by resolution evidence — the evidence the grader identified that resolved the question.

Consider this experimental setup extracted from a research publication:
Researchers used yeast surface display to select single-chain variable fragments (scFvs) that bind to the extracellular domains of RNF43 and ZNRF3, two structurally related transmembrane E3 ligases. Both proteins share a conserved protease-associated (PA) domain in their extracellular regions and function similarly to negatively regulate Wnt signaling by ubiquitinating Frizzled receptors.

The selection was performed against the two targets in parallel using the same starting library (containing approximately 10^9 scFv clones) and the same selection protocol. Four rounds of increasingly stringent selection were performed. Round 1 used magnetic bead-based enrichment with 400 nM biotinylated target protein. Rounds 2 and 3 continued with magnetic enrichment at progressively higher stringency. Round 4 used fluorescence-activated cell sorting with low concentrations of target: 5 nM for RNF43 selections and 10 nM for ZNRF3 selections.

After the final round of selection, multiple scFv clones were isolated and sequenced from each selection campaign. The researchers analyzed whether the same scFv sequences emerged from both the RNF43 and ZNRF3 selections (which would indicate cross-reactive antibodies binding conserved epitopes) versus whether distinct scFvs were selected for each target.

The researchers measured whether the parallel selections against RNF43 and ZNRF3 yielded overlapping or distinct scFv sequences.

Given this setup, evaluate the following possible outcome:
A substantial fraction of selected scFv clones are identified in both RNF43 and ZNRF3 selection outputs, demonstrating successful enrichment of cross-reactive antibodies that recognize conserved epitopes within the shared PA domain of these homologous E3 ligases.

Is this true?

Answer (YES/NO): NO